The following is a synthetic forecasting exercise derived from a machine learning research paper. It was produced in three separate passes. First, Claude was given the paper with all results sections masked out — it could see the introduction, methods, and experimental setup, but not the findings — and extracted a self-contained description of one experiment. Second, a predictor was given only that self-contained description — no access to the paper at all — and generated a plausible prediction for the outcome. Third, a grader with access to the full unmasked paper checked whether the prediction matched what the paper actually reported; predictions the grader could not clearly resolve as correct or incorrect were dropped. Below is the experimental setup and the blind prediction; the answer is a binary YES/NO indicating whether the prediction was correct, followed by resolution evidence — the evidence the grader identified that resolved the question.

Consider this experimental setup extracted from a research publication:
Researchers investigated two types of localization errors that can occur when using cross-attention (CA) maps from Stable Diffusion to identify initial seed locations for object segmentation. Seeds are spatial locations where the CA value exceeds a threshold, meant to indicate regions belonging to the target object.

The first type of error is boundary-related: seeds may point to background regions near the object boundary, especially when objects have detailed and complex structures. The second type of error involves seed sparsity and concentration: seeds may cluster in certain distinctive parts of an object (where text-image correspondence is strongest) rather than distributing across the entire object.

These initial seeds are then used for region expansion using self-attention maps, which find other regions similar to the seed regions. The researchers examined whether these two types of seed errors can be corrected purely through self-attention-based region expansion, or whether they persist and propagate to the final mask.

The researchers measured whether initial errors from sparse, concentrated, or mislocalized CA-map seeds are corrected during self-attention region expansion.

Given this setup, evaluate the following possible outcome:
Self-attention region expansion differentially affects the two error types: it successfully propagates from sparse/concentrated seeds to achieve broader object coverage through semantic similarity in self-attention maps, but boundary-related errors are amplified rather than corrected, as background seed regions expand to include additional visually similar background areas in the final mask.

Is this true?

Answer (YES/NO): NO